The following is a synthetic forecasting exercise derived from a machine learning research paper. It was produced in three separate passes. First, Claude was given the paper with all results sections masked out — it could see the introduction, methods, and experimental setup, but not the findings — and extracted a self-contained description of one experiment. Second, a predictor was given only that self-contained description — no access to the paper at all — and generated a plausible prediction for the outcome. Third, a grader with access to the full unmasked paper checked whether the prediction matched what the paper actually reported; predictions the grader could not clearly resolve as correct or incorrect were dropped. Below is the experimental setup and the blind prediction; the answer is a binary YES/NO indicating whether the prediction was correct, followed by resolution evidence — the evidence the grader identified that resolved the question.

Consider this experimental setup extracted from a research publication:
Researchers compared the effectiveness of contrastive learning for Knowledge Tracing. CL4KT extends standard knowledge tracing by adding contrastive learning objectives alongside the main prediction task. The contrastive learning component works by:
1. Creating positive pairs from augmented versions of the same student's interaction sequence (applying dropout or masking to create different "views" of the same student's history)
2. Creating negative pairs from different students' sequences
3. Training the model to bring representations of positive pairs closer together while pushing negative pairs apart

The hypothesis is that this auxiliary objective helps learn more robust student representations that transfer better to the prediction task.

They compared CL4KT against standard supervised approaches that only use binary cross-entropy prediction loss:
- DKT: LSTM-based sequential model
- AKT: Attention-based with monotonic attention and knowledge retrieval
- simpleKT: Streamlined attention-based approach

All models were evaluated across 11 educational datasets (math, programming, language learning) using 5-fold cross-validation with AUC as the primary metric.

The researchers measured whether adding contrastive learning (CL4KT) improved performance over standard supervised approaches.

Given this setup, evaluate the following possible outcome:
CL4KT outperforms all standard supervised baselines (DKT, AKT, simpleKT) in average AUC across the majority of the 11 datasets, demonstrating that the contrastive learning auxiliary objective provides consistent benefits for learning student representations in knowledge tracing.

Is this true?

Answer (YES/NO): NO